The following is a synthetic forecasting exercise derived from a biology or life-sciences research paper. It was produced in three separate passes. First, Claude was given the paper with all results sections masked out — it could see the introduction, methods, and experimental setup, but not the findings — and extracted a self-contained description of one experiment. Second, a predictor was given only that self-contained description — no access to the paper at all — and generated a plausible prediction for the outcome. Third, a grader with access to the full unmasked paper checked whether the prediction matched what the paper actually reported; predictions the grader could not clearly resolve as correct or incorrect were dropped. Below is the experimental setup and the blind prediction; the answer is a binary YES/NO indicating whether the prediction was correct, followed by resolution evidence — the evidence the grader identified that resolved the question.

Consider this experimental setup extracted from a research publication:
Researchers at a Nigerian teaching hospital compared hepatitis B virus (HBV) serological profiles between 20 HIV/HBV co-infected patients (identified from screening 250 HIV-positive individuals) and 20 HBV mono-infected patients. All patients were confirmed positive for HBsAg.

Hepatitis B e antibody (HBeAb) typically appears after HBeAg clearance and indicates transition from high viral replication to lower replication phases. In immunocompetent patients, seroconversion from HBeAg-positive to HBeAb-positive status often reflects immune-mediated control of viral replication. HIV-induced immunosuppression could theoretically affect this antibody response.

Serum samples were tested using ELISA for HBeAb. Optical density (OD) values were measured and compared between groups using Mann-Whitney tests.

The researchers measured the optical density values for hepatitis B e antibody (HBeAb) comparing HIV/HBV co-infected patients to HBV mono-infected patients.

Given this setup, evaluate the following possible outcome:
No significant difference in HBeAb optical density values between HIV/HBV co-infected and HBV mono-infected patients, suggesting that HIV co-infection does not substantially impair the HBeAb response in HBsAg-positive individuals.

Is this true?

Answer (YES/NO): NO